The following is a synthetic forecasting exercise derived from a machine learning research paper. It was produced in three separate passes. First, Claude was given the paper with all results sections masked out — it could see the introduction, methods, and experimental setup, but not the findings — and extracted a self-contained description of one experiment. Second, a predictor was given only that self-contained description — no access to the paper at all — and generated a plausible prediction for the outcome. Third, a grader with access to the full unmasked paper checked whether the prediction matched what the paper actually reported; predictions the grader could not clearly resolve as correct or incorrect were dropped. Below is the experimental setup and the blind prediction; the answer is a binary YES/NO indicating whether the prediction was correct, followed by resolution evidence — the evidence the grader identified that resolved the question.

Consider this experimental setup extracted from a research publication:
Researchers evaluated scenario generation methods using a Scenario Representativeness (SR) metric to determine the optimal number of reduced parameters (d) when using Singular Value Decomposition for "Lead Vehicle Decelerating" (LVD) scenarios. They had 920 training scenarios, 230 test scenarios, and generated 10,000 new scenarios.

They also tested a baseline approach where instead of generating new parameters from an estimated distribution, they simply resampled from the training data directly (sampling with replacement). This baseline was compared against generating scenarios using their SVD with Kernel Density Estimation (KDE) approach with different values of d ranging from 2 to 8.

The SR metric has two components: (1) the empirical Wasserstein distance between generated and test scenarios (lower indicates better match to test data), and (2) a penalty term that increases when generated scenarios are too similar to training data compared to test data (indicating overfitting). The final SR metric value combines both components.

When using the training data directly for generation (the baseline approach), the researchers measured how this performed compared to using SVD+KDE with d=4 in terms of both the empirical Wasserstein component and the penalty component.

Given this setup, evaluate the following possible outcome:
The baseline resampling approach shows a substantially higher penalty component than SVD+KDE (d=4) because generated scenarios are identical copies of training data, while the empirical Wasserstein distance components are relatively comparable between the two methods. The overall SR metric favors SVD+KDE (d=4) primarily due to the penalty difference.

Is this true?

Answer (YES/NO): YES